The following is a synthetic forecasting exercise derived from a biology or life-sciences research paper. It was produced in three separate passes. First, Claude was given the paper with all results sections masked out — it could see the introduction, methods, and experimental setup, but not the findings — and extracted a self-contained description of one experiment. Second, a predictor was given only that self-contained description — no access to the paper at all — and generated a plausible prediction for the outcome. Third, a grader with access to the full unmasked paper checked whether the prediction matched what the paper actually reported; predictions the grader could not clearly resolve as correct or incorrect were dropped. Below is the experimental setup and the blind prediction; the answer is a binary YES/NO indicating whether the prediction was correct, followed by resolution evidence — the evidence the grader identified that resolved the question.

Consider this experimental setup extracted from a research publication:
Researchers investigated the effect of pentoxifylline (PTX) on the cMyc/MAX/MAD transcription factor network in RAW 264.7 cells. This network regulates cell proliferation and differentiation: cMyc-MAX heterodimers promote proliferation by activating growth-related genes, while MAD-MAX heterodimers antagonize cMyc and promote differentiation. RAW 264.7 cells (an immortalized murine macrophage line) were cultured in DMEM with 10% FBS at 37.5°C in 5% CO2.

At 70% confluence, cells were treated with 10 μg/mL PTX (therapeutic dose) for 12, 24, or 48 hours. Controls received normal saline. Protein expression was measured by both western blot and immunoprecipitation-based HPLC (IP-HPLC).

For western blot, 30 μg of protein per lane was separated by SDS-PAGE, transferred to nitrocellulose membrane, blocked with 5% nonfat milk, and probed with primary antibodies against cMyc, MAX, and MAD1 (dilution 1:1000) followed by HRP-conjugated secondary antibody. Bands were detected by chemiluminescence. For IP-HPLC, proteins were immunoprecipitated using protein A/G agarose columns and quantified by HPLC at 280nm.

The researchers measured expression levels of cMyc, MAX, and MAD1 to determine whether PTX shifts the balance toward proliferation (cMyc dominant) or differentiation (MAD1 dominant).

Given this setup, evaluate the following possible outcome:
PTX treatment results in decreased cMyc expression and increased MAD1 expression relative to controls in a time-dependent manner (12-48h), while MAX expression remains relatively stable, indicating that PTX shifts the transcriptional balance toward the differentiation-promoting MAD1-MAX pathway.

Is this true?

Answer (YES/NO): NO